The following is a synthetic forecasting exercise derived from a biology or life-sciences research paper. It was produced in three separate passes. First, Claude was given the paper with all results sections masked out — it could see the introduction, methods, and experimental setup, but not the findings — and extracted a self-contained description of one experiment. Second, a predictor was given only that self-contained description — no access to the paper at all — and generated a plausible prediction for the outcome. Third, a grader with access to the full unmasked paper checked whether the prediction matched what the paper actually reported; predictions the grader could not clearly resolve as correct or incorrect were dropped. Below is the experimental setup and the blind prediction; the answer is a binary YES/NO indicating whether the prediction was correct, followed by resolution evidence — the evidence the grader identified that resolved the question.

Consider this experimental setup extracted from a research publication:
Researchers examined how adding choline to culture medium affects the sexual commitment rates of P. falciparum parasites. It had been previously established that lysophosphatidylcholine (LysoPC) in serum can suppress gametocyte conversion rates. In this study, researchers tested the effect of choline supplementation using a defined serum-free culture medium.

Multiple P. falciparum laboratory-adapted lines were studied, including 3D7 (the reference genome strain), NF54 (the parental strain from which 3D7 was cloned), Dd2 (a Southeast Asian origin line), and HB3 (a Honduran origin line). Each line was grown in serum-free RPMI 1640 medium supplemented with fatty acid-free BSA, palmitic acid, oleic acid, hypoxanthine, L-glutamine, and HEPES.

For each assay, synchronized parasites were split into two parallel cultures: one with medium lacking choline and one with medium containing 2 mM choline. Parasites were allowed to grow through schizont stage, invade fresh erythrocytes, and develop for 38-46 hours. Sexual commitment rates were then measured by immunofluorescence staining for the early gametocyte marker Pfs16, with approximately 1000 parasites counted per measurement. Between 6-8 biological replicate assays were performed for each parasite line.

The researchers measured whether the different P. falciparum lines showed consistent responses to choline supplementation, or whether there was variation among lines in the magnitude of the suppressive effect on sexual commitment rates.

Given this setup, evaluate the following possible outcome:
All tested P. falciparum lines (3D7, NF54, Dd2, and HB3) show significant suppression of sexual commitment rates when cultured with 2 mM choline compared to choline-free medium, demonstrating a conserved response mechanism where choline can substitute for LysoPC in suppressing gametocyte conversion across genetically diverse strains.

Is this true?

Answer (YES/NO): NO